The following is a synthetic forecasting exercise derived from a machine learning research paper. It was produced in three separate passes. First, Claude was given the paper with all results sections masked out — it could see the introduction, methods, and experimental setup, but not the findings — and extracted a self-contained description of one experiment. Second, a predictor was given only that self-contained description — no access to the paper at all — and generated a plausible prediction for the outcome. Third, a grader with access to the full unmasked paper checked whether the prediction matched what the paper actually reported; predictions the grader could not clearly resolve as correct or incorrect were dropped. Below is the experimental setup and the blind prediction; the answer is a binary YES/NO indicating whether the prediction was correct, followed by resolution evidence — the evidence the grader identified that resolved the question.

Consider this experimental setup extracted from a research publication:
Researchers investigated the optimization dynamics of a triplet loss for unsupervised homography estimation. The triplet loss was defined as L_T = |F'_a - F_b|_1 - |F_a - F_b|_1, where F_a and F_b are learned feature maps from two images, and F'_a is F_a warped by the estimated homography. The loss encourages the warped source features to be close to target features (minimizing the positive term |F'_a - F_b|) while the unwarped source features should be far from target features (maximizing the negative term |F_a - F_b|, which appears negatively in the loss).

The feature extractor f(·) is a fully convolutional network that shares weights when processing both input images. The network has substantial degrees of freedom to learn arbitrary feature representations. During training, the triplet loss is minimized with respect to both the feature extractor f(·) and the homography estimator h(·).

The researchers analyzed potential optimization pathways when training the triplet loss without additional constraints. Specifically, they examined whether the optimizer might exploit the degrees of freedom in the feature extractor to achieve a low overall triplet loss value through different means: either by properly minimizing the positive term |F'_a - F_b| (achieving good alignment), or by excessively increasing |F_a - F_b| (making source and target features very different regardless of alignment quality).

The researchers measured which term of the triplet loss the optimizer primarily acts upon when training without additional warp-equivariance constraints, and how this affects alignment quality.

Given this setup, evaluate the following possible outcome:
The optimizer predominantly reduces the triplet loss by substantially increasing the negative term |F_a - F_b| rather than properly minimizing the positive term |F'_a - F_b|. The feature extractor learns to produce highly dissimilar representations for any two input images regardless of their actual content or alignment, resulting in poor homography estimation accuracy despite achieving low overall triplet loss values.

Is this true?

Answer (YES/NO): YES